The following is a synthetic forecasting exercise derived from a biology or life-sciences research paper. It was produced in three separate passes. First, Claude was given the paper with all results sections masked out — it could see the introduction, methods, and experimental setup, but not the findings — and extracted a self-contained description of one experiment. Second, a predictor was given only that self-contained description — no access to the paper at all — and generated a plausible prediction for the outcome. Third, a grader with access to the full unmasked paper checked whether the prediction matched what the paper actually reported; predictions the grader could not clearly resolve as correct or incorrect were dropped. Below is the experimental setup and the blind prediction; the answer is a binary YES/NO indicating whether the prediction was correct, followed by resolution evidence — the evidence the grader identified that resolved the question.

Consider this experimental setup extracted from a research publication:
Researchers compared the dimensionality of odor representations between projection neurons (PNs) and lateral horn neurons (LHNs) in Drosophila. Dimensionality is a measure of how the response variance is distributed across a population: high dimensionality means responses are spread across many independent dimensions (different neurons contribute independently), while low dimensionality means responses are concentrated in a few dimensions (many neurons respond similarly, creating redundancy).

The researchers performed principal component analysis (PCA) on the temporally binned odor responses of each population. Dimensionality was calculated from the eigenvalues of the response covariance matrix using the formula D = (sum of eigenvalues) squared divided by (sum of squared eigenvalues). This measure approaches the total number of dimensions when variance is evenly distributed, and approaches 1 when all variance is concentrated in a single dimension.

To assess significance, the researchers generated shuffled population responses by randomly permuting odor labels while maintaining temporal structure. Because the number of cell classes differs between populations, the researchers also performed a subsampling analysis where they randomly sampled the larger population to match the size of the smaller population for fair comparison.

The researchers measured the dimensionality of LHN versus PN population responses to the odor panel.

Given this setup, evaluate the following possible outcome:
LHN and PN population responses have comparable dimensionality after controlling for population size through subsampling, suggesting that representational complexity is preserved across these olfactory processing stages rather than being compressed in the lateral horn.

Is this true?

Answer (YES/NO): NO